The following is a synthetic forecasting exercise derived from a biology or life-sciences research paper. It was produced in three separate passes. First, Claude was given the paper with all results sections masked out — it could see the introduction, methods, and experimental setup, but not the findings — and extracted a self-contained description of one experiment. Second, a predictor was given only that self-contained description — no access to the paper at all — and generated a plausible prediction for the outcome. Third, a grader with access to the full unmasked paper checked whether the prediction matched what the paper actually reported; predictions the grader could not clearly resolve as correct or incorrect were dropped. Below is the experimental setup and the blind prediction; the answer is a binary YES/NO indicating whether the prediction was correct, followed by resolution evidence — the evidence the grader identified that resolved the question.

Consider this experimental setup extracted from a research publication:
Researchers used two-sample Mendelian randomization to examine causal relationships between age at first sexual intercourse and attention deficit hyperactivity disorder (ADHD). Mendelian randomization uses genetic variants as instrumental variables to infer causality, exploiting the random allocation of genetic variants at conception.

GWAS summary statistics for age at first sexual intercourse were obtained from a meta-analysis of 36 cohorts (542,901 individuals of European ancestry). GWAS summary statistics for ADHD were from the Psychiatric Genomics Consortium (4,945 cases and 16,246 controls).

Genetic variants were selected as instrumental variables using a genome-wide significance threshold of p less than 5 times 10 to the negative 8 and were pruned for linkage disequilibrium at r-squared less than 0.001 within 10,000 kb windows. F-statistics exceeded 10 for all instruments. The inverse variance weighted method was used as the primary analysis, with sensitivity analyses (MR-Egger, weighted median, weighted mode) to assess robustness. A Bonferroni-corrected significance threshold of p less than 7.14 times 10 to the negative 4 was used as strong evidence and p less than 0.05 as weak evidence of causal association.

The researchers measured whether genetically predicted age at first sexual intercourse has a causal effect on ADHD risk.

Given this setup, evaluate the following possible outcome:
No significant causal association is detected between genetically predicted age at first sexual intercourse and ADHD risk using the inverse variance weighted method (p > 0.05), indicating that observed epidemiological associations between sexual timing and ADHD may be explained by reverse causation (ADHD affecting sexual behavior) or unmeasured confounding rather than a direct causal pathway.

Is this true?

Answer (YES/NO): NO